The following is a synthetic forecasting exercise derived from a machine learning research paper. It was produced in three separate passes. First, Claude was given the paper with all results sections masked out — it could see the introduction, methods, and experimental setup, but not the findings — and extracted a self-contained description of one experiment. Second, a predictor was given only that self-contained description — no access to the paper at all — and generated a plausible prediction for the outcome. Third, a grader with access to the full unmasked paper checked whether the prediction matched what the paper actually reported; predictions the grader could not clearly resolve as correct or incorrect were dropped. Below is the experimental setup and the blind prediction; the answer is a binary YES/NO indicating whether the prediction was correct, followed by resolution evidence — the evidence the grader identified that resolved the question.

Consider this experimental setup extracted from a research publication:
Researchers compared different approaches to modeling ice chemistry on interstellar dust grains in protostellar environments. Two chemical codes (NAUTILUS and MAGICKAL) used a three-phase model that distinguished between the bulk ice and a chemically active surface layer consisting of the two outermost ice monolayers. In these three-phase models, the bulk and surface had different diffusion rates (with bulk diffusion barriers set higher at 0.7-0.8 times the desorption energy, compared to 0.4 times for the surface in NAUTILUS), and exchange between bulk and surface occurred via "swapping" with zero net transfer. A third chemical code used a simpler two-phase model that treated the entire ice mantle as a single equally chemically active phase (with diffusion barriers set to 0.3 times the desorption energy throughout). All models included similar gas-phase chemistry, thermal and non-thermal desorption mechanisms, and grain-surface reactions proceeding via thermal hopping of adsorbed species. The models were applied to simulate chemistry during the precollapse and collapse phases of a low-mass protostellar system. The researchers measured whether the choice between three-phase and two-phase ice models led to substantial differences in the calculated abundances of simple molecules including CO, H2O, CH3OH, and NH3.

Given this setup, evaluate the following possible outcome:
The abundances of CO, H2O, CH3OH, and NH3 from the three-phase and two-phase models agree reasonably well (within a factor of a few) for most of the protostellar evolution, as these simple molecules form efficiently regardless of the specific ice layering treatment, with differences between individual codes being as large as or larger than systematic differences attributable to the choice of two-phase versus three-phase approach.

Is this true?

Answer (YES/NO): NO